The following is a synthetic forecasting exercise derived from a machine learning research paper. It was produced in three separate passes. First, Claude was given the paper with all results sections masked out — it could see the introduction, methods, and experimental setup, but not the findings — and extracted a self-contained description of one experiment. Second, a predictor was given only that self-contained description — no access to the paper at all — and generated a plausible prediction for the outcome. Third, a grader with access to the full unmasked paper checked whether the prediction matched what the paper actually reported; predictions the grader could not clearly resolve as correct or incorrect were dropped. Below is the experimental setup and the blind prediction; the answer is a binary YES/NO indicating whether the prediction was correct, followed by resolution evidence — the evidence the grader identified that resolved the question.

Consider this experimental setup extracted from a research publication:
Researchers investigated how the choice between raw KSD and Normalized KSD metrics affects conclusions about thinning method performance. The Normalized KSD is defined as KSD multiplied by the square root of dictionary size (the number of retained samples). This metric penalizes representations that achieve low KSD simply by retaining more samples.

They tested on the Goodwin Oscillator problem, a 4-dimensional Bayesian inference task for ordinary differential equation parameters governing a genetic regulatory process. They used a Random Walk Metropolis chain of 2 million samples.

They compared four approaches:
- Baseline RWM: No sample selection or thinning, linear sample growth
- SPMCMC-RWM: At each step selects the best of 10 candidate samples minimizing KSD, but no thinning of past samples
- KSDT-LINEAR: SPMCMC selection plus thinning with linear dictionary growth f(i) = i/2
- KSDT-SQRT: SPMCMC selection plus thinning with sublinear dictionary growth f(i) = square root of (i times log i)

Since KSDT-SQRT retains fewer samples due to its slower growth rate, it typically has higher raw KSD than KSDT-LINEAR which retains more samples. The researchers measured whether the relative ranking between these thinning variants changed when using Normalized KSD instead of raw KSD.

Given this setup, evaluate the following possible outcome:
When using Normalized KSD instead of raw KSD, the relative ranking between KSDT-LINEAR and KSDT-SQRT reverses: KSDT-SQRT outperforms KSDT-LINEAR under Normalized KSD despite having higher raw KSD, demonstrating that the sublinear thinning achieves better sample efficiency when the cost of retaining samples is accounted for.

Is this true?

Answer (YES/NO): YES